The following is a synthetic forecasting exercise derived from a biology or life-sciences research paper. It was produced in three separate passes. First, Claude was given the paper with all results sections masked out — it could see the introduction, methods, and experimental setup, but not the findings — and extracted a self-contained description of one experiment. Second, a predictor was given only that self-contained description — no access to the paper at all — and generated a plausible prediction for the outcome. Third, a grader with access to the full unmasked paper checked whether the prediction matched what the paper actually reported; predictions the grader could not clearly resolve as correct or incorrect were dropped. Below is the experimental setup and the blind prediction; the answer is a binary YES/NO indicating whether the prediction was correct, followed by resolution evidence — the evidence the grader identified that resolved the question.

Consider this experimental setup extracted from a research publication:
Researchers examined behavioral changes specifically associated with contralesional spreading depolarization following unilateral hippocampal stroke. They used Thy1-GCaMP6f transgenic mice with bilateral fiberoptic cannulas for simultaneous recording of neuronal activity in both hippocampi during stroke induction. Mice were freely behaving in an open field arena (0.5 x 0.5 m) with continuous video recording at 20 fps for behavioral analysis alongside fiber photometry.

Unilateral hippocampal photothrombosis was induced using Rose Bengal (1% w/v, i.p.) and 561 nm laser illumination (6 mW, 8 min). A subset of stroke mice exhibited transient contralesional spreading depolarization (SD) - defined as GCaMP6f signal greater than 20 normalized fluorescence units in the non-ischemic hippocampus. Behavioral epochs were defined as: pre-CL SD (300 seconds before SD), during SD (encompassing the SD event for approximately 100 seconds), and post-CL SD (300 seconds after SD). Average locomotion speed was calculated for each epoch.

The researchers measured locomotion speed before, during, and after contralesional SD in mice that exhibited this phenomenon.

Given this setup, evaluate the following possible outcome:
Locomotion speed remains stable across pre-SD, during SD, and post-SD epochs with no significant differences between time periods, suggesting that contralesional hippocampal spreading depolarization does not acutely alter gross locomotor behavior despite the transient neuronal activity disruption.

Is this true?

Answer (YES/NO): NO